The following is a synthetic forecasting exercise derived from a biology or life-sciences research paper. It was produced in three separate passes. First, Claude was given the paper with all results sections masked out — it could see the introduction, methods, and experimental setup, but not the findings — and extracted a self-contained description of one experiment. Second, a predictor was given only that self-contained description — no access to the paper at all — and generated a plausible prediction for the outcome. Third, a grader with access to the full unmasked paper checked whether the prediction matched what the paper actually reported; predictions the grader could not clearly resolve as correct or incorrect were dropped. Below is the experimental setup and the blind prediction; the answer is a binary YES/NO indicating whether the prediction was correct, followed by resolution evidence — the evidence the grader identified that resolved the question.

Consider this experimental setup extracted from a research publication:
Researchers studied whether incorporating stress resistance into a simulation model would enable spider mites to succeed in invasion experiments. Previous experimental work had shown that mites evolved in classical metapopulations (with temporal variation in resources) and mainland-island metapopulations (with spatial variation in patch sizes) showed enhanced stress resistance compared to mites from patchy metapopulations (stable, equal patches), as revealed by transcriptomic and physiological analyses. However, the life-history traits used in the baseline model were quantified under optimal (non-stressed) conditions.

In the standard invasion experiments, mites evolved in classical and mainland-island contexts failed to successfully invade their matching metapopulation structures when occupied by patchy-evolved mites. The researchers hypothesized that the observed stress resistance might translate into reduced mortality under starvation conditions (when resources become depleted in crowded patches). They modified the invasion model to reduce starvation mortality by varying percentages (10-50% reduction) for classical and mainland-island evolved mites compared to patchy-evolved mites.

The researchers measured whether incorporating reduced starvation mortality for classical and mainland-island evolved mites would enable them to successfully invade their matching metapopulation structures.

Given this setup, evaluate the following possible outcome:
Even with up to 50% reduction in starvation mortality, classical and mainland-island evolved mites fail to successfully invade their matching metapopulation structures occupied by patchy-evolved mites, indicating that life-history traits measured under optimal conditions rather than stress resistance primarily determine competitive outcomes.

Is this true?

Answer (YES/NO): NO